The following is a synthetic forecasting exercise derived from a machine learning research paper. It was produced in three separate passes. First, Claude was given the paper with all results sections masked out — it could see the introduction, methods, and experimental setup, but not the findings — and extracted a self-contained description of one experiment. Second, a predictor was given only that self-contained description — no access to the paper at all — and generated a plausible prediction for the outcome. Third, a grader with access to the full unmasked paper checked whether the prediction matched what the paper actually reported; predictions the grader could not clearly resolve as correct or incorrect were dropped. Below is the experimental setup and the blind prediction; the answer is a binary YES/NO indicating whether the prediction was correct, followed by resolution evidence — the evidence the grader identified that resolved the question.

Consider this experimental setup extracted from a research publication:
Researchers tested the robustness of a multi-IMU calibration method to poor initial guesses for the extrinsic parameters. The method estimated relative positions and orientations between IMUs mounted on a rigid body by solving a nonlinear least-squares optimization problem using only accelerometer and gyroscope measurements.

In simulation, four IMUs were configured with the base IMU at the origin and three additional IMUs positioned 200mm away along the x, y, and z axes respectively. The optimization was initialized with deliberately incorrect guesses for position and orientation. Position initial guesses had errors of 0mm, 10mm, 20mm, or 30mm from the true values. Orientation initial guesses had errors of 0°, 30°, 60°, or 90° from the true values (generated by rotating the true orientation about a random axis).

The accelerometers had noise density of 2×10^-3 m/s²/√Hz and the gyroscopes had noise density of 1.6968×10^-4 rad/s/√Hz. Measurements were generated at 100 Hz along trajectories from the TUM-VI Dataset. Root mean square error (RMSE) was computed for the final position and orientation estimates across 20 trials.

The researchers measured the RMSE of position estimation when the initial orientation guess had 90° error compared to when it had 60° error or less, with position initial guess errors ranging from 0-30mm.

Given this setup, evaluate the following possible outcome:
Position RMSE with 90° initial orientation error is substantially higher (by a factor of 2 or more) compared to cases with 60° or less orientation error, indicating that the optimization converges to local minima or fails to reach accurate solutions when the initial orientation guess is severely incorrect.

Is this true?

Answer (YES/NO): YES